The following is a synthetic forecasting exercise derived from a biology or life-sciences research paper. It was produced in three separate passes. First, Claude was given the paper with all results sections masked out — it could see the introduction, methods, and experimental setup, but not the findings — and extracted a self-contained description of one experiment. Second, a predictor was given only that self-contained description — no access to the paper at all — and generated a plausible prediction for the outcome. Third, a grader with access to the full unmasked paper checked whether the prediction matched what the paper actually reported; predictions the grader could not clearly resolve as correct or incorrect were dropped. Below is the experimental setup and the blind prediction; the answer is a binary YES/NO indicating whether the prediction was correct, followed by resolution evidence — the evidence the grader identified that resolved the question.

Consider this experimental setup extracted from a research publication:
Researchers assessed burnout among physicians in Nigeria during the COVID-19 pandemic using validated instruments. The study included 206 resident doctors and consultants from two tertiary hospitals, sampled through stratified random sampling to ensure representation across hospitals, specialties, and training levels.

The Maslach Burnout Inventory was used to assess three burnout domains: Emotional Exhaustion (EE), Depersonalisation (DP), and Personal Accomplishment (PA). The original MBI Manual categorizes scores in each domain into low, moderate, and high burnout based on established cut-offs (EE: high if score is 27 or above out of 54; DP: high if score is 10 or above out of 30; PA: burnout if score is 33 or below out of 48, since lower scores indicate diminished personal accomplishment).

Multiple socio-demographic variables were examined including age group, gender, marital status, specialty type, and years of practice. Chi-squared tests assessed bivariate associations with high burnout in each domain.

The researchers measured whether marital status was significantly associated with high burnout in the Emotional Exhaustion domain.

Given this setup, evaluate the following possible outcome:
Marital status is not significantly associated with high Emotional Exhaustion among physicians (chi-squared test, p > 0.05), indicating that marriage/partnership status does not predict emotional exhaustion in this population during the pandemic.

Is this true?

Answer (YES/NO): YES